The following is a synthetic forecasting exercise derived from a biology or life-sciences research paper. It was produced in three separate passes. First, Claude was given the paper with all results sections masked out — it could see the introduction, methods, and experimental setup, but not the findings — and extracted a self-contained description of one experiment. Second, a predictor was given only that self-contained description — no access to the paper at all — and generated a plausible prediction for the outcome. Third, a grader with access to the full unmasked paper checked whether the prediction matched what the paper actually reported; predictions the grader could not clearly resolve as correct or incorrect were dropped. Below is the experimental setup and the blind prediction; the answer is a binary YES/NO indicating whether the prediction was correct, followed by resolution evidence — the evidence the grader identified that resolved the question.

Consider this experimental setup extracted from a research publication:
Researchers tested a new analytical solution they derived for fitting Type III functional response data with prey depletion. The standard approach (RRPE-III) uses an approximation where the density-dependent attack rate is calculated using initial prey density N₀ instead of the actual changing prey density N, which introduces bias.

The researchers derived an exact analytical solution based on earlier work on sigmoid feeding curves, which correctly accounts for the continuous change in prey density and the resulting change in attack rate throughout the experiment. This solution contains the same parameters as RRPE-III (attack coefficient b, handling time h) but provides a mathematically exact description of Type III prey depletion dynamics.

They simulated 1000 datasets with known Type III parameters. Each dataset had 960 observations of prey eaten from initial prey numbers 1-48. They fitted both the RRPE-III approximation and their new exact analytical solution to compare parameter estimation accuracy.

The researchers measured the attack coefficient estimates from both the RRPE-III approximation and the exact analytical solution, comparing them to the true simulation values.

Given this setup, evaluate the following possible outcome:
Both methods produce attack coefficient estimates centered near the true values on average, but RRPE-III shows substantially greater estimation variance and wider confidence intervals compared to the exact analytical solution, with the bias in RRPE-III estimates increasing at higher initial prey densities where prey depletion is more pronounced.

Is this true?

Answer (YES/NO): NO